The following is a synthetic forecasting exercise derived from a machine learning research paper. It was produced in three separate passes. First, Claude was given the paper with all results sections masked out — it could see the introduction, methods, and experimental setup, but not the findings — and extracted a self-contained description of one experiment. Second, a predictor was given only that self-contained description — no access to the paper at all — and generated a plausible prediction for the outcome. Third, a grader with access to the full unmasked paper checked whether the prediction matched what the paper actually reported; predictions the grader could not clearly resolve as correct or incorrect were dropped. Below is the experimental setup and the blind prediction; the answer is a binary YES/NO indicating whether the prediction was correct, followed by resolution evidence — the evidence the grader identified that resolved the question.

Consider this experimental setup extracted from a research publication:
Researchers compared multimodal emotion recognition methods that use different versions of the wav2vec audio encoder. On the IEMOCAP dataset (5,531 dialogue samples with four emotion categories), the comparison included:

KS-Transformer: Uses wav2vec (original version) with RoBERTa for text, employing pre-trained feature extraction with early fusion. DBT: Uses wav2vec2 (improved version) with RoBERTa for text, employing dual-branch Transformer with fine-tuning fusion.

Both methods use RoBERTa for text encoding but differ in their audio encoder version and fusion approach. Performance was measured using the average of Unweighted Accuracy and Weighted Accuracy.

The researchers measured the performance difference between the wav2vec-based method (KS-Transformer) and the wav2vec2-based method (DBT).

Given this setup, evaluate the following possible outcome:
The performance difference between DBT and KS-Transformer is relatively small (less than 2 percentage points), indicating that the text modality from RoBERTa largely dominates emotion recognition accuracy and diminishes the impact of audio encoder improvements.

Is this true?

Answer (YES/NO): NO